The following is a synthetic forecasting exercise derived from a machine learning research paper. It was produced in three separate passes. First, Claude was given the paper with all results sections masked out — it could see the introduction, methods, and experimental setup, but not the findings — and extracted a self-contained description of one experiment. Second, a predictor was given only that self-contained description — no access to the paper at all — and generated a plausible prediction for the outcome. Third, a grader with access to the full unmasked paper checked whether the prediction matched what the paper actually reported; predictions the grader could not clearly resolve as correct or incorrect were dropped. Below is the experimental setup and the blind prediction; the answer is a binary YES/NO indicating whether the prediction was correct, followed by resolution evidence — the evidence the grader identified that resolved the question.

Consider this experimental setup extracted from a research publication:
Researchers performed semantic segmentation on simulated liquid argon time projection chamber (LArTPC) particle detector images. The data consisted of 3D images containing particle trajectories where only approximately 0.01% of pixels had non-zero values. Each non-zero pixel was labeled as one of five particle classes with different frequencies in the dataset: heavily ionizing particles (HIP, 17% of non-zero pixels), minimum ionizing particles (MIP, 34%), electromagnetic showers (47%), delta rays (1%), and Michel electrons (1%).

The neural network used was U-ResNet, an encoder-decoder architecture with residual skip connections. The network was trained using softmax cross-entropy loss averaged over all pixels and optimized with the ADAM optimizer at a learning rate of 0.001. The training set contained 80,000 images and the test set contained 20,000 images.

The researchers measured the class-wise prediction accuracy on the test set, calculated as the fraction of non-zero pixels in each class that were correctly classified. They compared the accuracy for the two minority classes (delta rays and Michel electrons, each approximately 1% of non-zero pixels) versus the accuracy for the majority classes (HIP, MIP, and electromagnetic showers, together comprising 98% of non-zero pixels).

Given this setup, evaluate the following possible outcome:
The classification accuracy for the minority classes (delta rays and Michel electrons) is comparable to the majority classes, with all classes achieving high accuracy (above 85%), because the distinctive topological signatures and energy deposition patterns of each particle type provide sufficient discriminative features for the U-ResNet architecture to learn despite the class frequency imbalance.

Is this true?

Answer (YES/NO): NO